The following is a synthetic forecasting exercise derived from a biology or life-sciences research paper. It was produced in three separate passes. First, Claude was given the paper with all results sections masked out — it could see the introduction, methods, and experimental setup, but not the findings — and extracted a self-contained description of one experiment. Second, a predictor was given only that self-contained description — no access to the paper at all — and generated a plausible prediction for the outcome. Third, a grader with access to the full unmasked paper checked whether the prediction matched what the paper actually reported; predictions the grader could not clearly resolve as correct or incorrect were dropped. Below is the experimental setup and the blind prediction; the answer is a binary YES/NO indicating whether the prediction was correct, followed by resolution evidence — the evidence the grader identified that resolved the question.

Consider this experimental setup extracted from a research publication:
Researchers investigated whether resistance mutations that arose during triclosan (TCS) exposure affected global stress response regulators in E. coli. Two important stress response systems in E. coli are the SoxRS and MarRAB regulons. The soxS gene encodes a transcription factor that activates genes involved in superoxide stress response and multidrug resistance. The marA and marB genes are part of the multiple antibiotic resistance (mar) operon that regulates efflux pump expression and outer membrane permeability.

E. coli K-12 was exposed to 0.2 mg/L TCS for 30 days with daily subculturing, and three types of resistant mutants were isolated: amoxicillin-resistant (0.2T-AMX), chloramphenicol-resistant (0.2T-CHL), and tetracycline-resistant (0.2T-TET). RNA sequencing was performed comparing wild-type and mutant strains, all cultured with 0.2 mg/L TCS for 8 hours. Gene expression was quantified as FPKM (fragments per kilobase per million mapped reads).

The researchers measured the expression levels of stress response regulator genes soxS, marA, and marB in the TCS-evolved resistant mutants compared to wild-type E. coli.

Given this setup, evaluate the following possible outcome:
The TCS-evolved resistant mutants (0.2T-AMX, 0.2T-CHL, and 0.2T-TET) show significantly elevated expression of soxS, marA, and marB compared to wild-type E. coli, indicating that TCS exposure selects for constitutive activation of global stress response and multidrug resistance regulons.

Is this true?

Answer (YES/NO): NO